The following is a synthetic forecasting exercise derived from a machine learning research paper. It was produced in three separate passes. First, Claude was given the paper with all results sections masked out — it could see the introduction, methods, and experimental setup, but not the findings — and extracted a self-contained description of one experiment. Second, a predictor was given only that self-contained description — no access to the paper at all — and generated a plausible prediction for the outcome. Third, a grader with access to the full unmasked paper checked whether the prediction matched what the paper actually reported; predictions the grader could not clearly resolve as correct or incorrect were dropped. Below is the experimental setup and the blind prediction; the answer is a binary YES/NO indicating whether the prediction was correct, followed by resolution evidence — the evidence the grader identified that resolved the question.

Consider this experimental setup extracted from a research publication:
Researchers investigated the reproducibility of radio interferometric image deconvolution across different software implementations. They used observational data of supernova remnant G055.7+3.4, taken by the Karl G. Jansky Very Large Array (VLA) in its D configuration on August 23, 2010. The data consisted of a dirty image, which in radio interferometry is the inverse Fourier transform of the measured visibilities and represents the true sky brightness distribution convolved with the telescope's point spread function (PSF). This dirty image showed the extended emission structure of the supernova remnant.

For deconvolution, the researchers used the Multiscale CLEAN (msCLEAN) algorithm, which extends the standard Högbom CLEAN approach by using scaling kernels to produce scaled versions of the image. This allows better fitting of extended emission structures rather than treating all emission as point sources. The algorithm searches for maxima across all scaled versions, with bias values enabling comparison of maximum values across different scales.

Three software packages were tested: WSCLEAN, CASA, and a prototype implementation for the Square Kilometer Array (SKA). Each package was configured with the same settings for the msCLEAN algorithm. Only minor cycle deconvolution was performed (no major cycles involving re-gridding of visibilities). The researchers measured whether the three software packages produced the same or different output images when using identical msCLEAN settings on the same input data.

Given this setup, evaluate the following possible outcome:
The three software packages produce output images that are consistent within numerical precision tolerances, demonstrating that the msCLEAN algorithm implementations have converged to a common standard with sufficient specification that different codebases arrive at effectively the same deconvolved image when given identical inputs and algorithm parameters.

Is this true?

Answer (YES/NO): NO